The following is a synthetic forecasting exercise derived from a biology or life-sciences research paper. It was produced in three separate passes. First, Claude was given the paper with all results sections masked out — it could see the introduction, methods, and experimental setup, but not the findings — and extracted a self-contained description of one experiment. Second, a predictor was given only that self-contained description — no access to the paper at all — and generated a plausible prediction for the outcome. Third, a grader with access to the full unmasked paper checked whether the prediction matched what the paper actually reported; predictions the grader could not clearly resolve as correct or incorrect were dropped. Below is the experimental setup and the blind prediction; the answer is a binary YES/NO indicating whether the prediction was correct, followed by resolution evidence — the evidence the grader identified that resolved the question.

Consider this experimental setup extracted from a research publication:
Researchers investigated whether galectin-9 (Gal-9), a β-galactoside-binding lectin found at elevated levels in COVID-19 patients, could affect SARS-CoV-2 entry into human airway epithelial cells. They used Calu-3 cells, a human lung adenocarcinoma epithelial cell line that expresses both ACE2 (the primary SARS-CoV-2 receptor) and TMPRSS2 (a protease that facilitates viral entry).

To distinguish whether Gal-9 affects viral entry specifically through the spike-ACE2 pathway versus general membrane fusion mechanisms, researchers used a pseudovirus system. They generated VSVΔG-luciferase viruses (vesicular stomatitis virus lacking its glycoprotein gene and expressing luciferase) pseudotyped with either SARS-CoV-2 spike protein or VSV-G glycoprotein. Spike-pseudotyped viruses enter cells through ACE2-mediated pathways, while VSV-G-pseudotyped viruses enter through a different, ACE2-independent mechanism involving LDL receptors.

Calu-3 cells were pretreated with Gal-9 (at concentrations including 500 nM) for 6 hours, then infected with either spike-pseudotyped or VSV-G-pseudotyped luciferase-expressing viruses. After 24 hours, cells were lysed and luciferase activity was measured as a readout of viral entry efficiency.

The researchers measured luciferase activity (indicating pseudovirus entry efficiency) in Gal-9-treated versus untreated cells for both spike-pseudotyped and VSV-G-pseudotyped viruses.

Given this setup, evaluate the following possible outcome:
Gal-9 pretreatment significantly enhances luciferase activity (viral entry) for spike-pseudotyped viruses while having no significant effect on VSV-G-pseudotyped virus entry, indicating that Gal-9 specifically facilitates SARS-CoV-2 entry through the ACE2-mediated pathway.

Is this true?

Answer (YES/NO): NO